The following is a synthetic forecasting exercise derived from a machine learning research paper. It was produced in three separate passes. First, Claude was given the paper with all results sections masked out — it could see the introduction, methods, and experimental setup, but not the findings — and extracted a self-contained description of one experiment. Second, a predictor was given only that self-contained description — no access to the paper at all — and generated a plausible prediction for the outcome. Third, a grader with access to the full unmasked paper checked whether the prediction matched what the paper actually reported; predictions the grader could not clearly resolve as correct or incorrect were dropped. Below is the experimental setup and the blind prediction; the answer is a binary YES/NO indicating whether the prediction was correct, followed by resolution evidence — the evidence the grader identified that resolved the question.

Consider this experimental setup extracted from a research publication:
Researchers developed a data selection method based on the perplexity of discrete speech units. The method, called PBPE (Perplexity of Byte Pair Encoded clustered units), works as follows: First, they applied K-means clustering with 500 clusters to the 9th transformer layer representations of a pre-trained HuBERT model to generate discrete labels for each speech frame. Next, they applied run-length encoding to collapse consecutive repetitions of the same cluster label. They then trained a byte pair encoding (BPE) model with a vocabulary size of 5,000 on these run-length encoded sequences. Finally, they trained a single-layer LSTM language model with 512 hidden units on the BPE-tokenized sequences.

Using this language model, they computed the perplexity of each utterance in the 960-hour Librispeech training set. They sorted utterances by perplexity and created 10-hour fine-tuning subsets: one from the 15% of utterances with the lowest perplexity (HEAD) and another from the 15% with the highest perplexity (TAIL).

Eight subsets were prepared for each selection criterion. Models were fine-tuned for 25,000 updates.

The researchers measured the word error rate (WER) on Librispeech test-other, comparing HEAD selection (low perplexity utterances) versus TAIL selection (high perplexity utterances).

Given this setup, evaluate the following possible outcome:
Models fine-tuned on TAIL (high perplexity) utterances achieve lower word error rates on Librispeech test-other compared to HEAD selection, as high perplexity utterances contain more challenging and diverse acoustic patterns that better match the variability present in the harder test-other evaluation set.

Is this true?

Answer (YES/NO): YES